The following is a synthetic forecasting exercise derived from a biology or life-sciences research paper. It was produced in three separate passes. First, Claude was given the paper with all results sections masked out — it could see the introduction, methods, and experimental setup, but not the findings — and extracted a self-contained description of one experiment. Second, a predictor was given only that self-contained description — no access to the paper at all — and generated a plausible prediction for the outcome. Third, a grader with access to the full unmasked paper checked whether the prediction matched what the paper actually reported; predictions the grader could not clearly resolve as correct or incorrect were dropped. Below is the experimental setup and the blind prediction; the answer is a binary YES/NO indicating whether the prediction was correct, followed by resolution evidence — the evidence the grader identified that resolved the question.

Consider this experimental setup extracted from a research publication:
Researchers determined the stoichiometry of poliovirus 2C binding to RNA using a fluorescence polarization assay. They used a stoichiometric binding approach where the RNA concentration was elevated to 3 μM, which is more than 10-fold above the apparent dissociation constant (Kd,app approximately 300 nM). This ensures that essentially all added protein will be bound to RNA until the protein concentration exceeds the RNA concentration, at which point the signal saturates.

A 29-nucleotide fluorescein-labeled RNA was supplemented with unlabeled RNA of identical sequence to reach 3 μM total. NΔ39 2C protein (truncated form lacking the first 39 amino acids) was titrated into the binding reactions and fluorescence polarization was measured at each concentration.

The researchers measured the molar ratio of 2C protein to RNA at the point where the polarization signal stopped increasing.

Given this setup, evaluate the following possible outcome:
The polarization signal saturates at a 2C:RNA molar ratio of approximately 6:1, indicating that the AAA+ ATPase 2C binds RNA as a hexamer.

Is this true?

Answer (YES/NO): NO